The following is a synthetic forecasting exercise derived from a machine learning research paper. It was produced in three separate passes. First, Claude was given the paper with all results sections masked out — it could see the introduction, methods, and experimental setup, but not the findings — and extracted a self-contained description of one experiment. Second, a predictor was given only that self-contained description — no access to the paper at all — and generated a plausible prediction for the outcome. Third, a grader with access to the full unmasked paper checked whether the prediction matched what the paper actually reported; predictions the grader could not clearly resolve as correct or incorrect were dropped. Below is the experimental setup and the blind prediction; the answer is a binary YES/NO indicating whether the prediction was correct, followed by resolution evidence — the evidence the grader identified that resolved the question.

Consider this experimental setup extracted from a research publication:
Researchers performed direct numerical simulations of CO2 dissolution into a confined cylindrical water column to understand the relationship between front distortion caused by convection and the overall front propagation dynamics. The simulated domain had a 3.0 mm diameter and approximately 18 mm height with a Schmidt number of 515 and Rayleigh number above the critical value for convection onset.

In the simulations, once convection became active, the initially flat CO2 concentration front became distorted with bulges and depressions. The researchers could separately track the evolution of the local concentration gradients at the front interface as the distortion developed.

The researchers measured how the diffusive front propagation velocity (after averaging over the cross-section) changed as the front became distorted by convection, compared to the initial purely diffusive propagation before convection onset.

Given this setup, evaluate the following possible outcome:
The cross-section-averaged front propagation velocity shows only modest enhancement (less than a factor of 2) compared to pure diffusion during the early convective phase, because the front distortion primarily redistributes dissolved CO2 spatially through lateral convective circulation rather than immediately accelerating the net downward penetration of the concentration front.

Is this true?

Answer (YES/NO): NO